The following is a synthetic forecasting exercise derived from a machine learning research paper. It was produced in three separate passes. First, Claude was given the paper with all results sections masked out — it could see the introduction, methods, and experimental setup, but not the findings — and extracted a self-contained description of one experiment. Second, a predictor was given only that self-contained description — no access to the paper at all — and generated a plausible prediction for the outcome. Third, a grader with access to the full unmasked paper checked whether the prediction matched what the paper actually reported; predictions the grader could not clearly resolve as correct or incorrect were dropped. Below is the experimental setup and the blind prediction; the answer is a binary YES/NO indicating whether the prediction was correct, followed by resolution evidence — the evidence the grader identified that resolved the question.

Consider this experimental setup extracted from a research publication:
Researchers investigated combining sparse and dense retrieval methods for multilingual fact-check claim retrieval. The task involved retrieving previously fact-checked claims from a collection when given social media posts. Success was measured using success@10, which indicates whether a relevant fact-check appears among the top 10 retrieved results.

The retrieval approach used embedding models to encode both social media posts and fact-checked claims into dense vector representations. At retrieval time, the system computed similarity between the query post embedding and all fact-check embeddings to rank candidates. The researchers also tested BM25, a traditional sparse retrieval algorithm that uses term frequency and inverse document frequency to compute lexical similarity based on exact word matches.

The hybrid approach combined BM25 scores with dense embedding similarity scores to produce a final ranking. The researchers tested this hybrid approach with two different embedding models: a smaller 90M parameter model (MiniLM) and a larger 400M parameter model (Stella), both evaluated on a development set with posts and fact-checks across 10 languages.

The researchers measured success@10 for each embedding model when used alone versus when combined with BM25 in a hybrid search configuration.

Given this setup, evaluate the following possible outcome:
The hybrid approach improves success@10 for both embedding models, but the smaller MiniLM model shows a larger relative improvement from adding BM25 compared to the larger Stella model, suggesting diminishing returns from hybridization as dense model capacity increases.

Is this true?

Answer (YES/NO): NO